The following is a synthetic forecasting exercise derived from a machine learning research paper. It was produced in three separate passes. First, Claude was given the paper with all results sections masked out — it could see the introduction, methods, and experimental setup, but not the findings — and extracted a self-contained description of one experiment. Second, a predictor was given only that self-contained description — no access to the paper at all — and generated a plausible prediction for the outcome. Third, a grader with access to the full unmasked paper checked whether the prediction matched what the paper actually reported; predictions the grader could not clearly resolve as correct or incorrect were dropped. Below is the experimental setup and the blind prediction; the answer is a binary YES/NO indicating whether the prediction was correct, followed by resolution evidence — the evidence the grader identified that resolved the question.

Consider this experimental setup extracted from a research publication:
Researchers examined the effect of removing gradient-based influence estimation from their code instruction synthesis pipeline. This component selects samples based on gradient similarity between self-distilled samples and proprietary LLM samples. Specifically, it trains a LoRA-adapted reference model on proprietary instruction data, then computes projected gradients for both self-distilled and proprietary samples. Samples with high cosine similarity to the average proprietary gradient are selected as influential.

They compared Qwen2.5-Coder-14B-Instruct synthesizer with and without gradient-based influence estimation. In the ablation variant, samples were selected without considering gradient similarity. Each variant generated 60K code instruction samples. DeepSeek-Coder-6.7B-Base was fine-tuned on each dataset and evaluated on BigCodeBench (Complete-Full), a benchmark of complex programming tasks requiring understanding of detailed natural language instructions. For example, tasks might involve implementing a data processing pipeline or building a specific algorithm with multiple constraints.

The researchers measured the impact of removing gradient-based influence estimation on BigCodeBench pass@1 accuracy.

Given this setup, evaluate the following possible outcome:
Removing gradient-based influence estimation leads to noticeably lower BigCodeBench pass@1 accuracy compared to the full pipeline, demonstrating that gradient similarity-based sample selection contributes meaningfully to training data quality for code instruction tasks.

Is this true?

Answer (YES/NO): YES